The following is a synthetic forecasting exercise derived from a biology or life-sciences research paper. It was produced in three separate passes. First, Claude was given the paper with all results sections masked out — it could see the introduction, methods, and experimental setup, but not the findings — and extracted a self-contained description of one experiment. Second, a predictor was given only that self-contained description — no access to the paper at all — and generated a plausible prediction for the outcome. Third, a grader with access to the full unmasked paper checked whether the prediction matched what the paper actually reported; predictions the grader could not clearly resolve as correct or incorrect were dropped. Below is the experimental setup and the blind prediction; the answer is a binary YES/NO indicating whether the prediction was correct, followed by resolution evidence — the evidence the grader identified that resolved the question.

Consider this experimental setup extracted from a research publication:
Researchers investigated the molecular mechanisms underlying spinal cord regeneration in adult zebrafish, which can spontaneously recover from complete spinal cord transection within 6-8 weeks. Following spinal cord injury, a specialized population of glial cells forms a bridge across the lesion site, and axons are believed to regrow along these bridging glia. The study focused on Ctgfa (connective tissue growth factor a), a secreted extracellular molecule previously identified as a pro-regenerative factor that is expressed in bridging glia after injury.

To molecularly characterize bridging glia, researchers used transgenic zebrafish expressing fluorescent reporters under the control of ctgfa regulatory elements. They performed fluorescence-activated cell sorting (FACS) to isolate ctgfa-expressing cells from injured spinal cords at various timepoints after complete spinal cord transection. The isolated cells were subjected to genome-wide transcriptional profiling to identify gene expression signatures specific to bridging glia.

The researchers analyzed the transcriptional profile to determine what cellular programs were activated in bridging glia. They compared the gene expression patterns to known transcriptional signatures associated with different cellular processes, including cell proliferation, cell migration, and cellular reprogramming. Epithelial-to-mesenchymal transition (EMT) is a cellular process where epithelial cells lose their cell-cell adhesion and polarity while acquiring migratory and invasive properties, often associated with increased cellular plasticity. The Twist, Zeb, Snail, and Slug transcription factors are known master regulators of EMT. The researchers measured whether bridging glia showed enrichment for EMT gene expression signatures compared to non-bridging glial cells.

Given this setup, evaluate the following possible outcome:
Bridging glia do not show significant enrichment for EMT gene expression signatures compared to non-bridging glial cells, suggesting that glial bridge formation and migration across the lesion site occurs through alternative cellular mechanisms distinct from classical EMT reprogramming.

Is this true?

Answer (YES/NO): NO